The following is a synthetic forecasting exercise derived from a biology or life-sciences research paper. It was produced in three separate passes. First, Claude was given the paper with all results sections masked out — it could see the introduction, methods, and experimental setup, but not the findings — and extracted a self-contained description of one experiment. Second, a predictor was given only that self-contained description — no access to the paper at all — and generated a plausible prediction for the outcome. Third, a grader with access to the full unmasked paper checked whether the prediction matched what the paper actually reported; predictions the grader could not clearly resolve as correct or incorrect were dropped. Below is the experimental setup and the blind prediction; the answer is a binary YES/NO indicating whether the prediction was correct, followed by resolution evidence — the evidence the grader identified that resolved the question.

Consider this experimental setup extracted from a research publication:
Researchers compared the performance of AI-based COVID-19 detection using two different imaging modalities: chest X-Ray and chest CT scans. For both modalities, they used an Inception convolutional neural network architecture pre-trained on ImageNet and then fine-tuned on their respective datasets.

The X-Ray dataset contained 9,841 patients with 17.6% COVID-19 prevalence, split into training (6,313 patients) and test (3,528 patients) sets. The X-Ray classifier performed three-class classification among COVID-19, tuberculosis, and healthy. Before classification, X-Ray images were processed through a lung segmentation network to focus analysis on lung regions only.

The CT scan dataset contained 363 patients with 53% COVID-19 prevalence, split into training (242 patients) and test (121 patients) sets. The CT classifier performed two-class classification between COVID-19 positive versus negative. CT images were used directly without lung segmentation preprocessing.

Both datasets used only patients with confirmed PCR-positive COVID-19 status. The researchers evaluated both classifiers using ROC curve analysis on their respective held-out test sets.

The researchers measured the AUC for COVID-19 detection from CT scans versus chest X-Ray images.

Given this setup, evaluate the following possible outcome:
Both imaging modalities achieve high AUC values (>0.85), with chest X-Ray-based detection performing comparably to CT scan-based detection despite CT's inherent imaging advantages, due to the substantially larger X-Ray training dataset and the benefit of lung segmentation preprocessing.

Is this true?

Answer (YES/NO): NO